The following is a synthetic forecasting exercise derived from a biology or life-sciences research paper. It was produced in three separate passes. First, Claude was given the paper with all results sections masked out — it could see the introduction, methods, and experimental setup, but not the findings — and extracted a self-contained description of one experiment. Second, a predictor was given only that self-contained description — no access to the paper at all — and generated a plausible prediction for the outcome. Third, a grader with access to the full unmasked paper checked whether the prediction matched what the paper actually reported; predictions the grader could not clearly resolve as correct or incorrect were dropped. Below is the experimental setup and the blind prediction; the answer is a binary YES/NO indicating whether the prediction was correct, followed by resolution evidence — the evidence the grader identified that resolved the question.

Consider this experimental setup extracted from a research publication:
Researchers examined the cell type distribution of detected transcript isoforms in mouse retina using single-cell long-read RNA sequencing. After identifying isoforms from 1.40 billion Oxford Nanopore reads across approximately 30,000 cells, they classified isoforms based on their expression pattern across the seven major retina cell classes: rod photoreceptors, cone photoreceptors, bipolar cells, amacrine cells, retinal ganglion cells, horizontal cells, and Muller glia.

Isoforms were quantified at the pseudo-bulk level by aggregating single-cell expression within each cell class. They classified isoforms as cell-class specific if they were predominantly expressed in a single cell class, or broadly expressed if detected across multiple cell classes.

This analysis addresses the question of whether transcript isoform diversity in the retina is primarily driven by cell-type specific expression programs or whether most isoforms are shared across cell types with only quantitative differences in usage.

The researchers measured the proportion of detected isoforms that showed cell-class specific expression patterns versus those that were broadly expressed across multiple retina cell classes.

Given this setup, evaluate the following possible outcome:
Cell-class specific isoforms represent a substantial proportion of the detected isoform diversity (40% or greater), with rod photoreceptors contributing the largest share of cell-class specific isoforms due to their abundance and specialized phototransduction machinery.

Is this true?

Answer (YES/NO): NO